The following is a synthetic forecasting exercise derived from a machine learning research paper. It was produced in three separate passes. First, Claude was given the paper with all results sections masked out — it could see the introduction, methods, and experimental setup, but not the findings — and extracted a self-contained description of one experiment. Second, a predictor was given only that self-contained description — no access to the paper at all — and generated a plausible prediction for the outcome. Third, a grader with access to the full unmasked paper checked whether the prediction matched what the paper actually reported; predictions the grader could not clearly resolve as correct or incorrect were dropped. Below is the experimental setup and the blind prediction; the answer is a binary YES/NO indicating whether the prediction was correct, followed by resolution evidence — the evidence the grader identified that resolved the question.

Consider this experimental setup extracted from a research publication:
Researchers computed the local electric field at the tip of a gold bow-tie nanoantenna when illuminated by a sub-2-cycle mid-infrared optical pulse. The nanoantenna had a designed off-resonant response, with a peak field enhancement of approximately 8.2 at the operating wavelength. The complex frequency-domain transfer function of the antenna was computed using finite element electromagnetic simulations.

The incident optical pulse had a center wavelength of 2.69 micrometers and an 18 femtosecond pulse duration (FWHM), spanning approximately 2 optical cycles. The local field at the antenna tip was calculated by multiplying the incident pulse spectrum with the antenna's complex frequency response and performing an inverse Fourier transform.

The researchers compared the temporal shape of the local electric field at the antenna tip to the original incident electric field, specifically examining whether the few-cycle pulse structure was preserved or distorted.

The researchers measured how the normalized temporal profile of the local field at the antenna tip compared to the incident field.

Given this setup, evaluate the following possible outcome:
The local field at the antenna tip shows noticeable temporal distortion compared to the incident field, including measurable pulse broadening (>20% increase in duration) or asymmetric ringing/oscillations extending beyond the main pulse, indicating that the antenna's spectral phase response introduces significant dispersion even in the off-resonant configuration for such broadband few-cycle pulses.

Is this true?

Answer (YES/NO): NO